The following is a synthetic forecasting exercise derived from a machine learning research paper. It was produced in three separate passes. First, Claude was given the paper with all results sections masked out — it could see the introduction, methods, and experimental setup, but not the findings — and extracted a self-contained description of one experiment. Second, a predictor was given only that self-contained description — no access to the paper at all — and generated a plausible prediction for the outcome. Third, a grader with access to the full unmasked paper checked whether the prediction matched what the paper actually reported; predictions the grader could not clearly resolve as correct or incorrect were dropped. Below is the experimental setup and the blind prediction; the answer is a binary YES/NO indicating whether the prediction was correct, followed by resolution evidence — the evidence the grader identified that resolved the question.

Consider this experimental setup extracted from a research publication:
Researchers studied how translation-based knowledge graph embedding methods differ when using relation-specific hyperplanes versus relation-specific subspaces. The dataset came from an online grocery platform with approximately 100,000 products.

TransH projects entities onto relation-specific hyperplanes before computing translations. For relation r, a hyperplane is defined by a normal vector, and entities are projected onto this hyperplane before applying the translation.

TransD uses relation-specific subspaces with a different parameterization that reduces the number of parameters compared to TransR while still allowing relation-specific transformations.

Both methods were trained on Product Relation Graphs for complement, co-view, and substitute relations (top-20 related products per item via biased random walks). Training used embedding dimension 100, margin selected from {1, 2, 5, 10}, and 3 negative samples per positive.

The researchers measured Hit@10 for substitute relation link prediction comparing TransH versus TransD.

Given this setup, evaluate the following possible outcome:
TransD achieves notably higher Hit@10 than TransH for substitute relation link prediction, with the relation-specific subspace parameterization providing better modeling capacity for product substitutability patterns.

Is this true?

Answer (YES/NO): NO